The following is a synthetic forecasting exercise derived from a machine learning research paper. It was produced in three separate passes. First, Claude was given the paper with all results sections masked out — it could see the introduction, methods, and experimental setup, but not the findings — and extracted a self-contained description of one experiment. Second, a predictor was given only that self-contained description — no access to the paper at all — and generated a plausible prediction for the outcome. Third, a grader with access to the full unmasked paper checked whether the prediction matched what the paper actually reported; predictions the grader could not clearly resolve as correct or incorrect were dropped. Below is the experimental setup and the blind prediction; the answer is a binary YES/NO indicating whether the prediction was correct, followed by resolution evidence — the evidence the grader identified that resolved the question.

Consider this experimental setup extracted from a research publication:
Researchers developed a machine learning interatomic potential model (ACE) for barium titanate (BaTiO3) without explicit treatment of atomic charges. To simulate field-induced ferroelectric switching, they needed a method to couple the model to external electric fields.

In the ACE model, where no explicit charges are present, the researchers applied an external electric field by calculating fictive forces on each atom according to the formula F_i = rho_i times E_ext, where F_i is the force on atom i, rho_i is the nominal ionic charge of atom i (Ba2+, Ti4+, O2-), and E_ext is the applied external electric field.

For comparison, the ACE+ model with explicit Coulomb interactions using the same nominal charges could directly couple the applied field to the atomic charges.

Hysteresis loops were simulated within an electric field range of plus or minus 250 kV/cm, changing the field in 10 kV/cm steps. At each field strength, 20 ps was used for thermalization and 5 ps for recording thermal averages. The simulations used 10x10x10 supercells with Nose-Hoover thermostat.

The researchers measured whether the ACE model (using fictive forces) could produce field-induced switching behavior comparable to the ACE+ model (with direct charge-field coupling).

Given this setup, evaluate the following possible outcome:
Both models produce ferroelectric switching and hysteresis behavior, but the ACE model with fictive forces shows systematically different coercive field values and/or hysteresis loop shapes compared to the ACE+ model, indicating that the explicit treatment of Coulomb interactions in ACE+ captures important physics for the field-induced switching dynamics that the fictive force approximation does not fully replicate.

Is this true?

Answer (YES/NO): NO